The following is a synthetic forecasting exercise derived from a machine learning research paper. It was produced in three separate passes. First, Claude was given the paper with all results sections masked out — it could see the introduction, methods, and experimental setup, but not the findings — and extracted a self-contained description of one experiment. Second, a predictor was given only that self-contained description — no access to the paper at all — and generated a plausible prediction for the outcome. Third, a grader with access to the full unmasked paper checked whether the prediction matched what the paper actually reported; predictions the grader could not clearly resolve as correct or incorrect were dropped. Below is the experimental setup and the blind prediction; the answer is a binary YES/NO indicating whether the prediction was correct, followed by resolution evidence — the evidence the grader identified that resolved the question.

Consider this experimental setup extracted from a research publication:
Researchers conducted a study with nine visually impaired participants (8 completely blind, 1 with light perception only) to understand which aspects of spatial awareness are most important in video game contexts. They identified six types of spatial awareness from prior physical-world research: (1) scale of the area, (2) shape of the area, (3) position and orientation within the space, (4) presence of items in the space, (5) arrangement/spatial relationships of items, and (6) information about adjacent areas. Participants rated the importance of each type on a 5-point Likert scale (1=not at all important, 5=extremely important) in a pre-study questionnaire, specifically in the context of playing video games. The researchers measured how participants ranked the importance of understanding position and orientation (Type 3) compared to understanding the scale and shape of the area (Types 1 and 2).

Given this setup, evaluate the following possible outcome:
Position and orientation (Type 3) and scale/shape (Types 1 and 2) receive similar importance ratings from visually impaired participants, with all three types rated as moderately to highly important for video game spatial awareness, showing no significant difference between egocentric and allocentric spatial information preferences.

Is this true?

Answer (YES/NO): NO